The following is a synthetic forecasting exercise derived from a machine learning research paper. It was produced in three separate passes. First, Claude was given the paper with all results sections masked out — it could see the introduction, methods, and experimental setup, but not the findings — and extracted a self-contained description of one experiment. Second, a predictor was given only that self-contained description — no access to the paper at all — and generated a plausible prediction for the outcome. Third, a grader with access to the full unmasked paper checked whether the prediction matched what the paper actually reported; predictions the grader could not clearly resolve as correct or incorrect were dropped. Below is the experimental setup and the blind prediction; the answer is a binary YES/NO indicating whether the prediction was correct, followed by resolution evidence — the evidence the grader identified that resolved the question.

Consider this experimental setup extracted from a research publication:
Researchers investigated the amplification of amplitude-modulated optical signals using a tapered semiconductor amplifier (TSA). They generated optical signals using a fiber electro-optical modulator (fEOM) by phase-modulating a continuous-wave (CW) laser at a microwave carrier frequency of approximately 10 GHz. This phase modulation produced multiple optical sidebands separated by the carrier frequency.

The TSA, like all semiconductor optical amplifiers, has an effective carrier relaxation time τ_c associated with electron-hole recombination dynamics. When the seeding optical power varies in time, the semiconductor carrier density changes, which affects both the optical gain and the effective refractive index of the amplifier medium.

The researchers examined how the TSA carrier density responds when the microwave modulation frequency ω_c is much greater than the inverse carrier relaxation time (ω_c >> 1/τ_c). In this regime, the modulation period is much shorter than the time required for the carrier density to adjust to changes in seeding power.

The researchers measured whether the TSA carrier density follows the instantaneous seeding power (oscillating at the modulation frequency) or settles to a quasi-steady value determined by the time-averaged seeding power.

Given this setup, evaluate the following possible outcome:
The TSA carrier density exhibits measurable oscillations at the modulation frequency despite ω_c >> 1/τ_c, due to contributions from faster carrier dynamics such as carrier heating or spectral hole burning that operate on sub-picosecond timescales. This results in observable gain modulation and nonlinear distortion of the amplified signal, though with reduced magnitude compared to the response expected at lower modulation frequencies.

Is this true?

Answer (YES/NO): NO